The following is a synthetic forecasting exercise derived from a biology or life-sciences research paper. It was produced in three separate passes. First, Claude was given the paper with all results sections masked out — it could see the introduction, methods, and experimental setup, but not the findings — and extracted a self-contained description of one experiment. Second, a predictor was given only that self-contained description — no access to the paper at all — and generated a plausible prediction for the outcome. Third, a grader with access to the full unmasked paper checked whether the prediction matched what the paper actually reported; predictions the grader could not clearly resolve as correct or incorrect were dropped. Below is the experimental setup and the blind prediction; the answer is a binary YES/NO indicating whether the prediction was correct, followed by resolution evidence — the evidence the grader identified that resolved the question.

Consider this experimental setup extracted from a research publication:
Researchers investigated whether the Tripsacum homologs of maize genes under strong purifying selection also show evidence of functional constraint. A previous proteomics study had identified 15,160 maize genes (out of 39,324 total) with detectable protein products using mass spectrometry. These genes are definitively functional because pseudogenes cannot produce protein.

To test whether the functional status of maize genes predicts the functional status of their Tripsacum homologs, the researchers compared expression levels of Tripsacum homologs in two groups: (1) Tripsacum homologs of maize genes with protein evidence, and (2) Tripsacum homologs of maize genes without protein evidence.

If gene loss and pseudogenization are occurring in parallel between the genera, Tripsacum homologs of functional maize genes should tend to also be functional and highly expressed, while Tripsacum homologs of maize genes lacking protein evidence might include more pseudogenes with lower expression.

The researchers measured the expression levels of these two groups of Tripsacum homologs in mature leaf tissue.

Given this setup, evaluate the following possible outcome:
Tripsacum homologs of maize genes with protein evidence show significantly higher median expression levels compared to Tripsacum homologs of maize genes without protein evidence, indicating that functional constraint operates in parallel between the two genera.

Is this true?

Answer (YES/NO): NO